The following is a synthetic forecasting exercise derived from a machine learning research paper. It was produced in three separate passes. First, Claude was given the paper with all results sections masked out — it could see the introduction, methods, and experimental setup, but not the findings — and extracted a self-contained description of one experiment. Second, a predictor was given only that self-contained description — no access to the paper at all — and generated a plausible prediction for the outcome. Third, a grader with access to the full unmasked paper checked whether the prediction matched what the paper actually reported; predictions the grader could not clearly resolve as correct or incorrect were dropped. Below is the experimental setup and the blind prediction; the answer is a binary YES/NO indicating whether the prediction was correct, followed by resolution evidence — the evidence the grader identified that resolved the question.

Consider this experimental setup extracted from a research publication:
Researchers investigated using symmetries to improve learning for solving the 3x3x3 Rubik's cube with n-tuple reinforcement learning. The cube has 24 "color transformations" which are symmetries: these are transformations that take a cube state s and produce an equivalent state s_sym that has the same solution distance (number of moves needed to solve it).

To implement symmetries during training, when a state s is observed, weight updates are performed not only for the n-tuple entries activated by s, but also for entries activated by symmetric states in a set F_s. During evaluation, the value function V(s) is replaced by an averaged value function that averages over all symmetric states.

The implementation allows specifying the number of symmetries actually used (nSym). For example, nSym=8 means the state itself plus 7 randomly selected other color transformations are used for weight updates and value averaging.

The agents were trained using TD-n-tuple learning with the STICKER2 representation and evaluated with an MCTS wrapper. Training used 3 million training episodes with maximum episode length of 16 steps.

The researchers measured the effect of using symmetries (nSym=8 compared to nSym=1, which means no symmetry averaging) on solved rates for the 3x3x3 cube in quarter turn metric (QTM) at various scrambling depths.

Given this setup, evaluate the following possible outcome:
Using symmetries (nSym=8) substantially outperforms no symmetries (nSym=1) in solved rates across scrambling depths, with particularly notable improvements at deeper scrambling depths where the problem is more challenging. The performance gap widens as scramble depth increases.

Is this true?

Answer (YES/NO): NO